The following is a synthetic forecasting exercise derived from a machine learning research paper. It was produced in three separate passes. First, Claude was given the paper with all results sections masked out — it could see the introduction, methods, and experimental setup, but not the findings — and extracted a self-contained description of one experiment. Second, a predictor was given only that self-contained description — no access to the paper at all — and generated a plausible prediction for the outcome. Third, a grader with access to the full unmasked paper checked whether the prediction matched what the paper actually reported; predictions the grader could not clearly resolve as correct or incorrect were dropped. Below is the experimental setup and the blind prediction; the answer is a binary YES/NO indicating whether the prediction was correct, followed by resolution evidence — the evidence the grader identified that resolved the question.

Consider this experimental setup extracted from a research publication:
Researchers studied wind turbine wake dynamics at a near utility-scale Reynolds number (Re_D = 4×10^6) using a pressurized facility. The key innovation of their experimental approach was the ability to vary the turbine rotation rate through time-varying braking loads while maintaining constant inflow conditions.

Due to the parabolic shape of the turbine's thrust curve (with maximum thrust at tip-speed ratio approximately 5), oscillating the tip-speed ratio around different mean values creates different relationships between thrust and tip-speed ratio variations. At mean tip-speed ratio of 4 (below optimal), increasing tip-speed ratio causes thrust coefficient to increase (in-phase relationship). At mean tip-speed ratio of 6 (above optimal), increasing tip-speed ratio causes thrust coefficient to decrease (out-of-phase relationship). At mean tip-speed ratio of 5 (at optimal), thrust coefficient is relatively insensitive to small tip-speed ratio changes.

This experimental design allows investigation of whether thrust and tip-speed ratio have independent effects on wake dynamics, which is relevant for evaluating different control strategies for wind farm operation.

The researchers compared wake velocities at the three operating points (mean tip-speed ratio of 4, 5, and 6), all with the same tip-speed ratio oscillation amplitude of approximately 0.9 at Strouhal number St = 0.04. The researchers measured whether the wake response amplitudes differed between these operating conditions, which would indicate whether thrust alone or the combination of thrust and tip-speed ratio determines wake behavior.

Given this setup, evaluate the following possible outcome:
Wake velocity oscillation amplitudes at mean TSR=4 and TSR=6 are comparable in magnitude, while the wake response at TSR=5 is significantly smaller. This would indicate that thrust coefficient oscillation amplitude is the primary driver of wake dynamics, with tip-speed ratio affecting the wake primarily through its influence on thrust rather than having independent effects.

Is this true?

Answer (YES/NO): NO